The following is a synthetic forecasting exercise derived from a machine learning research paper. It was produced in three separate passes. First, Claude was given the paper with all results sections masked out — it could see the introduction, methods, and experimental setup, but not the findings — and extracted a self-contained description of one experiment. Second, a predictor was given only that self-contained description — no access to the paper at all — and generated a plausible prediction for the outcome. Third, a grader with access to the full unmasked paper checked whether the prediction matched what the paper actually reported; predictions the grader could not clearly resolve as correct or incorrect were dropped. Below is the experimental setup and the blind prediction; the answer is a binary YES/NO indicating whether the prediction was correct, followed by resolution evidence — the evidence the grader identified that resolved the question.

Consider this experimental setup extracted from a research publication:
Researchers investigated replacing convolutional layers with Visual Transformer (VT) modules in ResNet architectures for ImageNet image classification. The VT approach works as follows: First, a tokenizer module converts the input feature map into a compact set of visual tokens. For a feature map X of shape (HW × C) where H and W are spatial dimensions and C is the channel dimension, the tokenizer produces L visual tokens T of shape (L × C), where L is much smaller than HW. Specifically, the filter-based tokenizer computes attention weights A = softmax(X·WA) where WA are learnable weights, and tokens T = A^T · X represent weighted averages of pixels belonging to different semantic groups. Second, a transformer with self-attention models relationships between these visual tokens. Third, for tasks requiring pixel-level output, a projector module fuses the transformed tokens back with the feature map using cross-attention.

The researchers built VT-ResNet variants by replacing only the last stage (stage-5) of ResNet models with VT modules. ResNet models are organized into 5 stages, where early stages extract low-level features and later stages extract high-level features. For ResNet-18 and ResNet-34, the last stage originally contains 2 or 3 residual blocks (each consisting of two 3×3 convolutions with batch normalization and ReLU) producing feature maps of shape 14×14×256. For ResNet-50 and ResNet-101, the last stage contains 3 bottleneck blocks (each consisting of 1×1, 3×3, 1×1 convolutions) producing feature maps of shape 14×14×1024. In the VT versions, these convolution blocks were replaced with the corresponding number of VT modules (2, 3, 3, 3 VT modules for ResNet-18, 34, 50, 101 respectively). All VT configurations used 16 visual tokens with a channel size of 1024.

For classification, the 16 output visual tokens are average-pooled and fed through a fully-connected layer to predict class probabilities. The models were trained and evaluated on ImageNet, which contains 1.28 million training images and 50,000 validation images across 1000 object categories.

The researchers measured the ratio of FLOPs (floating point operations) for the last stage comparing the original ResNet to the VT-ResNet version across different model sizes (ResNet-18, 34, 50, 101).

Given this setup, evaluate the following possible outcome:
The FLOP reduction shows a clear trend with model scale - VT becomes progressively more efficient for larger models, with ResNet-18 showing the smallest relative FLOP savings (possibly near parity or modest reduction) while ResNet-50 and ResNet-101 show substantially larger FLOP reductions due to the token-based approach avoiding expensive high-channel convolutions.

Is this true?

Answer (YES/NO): YES